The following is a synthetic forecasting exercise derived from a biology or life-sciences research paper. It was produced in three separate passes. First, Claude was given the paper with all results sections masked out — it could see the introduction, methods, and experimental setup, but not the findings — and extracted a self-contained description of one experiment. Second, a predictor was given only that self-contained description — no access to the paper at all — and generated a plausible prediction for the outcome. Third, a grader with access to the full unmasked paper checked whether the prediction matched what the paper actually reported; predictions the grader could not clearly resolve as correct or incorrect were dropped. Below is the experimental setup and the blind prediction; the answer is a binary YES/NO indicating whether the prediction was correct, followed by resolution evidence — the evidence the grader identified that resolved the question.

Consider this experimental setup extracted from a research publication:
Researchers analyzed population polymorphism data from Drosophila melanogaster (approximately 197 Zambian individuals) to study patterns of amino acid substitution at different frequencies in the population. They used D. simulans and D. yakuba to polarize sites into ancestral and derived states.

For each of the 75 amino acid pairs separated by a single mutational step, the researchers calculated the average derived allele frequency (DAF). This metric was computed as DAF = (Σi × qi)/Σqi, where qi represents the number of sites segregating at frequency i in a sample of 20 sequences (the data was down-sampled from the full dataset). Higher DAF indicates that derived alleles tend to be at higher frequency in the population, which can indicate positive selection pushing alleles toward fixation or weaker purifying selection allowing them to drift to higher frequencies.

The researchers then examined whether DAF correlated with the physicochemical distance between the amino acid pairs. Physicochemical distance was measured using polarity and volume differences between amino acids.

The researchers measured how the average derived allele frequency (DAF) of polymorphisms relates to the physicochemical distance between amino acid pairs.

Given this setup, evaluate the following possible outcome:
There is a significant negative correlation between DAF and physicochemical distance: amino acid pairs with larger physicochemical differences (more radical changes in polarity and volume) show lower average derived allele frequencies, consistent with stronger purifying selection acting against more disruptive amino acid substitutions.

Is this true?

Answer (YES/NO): YES